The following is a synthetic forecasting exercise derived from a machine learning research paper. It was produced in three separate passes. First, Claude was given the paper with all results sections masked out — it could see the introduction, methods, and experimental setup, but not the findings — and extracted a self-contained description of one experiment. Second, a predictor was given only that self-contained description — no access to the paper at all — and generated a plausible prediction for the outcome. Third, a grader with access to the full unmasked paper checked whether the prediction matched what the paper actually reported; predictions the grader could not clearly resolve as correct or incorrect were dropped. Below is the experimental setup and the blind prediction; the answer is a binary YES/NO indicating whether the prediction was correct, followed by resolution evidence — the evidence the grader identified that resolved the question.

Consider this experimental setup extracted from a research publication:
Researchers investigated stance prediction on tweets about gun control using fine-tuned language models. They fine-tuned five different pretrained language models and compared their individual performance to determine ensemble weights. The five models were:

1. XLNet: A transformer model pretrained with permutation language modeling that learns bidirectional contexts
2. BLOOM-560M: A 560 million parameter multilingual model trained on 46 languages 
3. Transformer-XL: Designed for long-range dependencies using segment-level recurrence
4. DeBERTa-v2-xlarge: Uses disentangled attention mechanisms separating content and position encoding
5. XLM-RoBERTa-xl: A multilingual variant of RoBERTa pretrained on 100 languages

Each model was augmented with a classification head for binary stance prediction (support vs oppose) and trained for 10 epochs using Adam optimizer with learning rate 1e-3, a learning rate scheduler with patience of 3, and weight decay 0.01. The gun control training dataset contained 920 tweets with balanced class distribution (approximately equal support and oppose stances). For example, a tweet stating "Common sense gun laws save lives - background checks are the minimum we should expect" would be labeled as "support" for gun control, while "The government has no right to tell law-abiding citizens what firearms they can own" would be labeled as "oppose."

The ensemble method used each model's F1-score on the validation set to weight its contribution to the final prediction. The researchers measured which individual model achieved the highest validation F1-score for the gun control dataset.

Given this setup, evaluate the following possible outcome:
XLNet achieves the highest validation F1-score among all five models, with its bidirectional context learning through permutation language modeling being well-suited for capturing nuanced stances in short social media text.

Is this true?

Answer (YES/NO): NO